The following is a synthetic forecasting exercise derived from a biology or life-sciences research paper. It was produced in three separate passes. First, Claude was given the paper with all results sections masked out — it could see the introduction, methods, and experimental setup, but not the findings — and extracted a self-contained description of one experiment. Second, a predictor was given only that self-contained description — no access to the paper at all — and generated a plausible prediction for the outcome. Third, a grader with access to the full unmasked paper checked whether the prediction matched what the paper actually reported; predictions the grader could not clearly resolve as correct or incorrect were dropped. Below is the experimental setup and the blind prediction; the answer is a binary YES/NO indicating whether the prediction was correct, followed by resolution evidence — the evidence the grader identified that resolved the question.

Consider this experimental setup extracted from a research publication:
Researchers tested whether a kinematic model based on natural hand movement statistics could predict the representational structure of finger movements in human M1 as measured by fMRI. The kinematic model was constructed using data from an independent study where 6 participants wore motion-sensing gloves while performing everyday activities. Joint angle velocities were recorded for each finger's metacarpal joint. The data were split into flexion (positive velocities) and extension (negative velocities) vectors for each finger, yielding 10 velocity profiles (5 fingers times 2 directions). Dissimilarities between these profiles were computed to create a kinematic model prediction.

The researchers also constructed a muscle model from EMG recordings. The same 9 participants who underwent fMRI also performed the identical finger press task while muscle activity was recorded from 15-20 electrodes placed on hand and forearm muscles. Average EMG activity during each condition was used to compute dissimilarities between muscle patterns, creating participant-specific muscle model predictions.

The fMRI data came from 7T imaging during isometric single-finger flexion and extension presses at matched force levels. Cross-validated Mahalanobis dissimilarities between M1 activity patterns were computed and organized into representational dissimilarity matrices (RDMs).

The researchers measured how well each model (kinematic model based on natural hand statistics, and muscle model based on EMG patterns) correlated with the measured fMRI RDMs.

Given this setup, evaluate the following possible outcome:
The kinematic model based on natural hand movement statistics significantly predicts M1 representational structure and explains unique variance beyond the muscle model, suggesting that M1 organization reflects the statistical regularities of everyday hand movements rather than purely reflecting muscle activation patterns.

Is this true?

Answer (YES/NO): NO